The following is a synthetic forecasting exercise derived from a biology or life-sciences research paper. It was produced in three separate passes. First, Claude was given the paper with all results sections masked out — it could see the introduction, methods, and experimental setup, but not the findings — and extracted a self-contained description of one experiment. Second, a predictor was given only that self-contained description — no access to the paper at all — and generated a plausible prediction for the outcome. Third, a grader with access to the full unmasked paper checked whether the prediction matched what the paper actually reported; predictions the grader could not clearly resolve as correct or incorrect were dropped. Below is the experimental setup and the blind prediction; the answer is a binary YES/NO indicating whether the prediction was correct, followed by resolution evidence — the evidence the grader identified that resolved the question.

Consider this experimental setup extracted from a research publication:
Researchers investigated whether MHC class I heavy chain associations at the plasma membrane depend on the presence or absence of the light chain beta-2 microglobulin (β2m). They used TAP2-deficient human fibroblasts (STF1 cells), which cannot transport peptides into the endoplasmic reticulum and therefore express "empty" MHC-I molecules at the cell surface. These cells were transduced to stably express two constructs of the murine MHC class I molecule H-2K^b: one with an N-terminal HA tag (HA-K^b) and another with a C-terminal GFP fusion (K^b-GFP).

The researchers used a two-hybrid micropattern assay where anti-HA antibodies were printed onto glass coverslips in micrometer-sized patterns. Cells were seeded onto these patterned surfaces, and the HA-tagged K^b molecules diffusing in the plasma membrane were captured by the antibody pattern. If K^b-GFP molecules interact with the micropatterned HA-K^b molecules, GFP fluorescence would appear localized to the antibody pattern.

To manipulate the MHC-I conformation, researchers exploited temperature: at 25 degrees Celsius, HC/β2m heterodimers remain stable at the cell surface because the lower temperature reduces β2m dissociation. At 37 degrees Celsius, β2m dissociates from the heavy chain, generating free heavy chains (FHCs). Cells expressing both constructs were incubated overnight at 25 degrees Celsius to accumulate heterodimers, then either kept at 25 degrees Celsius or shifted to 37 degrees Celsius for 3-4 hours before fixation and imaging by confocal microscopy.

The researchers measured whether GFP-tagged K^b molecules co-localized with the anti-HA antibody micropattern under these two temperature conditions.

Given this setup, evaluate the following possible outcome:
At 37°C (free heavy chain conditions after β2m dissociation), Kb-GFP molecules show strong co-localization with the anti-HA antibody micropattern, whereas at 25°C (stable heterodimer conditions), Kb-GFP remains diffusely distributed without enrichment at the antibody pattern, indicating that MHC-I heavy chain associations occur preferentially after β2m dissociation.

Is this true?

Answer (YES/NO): YES